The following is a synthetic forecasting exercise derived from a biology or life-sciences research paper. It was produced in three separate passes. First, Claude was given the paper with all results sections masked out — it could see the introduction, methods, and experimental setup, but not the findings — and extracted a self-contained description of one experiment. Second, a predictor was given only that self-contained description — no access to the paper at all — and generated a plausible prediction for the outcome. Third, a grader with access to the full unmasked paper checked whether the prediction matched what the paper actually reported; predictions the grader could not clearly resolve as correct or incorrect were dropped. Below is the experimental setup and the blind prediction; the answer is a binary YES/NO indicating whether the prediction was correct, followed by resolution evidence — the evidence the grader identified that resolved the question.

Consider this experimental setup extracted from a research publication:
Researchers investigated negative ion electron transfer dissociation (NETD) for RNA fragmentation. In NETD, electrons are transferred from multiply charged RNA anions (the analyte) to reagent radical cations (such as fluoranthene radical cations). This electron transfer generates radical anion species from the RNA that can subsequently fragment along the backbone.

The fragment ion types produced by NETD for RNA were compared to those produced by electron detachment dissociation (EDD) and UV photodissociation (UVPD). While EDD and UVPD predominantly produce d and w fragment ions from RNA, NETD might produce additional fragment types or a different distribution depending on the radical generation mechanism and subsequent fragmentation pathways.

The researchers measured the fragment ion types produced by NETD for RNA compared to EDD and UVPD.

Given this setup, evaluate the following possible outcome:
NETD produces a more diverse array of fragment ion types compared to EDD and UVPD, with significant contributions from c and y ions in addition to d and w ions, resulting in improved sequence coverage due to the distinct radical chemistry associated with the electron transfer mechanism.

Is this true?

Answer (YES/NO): NO